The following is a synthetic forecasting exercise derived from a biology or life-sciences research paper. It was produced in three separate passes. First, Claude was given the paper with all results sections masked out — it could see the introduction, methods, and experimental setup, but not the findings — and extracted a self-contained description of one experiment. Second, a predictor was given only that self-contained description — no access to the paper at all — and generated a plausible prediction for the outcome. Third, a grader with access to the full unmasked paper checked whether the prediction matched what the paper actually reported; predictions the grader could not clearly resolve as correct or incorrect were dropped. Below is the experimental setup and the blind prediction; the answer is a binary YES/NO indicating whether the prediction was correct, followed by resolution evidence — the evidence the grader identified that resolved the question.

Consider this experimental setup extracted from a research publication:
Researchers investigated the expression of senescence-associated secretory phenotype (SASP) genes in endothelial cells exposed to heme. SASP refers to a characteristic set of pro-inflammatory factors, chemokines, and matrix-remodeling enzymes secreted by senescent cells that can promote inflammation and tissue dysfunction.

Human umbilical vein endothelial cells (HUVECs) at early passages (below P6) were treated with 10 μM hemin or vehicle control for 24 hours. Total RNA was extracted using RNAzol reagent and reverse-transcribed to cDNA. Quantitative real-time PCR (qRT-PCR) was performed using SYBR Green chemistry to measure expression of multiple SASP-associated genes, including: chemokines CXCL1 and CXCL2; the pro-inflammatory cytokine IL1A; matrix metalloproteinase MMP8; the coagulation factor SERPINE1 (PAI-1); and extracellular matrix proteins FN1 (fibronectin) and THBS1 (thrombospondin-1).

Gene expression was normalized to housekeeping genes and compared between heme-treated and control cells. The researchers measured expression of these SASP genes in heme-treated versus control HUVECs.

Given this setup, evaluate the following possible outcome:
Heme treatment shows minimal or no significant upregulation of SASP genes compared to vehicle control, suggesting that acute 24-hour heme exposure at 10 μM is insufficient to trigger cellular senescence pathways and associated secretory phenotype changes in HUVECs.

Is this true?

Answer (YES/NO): YES